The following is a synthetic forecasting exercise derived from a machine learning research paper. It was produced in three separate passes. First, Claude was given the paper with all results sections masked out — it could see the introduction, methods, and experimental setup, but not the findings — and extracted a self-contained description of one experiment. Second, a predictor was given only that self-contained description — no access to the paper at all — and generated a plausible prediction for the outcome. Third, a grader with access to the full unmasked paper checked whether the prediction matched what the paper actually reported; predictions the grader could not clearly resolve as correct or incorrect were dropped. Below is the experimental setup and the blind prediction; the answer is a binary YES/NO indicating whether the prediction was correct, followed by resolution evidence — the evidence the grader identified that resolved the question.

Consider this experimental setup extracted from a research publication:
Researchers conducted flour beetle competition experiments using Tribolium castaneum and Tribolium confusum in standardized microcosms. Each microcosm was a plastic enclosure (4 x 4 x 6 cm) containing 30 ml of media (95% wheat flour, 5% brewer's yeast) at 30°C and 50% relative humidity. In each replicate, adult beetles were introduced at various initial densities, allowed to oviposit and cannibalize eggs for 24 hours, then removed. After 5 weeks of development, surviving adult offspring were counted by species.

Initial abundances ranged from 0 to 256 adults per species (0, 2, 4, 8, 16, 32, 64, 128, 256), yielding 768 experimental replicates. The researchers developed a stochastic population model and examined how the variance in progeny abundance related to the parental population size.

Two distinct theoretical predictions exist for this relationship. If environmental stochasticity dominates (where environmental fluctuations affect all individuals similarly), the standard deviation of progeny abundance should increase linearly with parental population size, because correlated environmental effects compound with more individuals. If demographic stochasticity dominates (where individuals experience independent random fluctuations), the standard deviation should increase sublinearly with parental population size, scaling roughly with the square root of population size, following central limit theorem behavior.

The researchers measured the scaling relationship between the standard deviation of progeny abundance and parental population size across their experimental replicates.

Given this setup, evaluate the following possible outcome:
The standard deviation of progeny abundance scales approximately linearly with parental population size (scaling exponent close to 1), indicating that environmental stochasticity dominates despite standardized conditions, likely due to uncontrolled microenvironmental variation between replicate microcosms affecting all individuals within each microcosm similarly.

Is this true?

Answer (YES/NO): NO